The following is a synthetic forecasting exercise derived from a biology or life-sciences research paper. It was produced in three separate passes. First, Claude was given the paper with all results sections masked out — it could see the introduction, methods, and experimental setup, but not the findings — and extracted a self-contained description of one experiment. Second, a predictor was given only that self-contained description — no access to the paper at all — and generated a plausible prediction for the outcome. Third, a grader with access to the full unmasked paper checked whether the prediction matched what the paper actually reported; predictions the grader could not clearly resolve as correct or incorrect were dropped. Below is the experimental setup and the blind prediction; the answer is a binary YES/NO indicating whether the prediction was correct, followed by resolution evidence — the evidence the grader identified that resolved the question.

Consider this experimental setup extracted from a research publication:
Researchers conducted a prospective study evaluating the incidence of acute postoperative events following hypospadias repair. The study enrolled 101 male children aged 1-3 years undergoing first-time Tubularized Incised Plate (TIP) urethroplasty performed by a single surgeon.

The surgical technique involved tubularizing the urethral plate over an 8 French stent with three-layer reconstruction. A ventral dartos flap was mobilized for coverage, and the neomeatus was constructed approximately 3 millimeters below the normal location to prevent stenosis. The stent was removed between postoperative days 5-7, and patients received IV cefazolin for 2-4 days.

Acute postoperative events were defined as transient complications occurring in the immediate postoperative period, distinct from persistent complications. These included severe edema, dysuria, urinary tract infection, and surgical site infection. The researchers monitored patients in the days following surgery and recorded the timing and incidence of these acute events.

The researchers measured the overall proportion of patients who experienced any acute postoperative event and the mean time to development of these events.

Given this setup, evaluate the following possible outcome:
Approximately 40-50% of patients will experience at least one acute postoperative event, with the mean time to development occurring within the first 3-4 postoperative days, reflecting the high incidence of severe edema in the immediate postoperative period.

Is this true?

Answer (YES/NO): NO